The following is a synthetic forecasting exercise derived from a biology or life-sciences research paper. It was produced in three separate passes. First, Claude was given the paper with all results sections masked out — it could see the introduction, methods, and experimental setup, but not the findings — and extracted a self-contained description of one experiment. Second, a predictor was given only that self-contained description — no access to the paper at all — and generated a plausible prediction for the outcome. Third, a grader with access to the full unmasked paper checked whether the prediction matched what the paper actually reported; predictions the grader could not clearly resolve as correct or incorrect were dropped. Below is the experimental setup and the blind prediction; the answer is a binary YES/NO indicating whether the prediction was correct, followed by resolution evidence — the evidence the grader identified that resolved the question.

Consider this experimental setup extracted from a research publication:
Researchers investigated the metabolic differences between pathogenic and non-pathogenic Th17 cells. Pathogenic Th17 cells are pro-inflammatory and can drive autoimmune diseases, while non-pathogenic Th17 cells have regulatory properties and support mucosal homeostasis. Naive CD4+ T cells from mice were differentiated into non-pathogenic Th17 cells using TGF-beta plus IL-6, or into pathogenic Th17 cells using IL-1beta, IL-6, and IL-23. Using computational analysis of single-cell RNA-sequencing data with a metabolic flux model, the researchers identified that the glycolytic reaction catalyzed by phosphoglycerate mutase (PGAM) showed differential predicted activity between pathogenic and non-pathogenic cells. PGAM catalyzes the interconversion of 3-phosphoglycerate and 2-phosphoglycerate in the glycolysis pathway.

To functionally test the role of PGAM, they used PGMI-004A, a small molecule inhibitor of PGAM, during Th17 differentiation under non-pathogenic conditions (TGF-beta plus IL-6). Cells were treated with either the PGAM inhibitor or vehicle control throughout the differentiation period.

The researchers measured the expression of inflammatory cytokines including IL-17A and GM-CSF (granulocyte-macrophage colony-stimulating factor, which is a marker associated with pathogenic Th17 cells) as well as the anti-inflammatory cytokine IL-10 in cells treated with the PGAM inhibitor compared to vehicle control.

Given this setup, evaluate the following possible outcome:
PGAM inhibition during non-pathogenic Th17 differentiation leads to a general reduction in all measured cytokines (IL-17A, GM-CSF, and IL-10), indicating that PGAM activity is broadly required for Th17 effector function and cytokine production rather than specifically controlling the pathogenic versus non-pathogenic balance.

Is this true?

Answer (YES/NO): NO